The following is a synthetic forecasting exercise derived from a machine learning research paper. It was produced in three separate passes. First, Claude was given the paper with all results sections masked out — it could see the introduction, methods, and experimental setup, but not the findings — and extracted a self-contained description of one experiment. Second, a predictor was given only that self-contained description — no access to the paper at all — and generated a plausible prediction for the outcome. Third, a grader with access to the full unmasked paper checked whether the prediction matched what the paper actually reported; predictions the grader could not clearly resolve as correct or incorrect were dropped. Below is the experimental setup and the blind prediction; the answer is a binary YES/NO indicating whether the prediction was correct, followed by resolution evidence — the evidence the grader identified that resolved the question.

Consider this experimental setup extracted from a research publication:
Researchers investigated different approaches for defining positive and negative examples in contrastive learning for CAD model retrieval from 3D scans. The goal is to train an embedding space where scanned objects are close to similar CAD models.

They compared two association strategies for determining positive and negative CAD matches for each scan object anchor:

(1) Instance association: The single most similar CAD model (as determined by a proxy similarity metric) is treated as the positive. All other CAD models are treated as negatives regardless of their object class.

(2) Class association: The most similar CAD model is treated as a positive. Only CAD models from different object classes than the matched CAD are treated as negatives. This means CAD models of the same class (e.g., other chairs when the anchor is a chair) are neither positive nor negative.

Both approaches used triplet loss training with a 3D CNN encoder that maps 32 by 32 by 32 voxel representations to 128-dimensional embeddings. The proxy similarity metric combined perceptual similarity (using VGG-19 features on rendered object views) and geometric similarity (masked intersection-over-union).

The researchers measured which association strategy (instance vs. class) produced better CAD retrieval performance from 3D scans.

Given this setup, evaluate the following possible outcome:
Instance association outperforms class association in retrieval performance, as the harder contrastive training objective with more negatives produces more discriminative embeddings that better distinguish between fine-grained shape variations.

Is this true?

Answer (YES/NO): YES